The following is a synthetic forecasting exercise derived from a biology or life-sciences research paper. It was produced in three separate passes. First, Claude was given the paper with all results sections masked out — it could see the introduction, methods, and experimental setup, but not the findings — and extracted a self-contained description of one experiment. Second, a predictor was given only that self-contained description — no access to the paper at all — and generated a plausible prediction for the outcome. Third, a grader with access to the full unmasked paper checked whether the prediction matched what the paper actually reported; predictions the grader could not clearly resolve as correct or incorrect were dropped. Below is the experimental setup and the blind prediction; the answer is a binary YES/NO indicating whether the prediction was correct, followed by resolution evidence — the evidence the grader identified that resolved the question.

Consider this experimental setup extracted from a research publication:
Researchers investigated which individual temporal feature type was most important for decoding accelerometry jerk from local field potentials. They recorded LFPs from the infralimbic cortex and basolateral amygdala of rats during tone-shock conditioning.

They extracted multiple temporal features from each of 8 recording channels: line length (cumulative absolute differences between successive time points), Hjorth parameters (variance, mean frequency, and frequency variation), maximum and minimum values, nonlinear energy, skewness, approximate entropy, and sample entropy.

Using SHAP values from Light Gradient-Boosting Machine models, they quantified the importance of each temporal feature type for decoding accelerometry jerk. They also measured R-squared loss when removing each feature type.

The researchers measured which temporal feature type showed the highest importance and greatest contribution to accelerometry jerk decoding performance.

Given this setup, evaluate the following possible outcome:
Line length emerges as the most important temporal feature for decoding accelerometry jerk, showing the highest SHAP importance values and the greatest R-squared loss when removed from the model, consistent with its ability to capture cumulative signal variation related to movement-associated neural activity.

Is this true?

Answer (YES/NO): YES